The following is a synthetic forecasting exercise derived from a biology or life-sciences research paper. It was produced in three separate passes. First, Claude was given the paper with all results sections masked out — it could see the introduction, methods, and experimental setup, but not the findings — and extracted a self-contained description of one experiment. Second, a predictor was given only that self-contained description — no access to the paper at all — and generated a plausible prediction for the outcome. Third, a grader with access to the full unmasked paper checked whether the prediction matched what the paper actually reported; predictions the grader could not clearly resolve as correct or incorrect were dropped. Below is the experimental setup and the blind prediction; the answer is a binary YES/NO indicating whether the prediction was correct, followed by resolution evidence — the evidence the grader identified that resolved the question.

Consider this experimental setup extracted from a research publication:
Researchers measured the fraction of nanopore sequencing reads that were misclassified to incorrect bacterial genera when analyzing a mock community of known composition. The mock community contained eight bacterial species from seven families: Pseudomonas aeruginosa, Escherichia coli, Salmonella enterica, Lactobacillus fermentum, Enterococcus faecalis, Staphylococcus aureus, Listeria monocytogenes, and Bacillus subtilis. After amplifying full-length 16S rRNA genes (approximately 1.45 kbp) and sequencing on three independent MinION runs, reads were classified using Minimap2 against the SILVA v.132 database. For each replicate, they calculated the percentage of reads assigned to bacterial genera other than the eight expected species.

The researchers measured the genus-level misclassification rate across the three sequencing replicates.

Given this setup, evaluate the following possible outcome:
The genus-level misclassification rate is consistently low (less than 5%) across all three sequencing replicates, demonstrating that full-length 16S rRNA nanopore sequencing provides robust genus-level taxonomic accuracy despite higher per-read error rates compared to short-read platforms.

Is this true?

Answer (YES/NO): YES